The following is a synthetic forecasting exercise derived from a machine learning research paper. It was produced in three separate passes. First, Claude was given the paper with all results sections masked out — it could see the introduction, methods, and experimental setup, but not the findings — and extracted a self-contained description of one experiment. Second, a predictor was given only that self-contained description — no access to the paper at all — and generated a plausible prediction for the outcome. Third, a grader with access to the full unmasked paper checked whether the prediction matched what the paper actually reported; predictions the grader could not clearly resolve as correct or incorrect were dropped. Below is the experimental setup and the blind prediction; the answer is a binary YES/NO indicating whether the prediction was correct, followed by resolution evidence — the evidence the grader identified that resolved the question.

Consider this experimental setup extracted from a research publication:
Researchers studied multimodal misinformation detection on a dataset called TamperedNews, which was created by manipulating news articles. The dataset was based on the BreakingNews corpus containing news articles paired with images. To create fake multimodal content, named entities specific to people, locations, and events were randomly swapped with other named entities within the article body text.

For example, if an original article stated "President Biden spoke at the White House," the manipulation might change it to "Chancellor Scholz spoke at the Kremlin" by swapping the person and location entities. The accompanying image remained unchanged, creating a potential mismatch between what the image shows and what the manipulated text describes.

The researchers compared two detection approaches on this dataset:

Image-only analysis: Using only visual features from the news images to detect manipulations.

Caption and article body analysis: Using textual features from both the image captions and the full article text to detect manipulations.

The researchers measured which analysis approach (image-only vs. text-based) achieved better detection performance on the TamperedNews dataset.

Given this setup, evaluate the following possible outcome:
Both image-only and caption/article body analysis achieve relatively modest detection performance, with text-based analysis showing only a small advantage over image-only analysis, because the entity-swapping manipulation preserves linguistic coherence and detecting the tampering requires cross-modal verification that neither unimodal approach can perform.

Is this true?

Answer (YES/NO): NO